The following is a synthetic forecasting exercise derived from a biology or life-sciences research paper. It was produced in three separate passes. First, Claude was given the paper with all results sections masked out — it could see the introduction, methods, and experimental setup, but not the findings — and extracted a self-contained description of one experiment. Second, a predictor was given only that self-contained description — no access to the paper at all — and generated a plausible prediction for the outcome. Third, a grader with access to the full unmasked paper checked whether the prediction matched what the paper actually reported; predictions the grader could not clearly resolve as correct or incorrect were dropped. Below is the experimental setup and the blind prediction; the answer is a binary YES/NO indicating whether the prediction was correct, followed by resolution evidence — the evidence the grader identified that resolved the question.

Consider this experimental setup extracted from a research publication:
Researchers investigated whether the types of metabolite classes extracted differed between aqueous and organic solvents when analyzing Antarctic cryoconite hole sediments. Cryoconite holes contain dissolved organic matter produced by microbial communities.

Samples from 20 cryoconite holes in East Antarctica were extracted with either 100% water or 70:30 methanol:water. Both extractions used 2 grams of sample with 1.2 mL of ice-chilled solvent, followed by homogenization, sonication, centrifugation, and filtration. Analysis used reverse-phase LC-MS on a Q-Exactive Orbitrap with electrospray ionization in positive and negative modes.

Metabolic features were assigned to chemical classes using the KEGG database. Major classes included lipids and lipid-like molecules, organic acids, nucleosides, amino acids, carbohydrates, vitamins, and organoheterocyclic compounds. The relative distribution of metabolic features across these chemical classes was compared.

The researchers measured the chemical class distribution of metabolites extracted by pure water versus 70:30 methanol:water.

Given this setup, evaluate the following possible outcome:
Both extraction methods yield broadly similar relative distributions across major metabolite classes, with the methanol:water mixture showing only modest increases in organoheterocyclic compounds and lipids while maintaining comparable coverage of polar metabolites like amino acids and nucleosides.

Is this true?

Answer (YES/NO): NO